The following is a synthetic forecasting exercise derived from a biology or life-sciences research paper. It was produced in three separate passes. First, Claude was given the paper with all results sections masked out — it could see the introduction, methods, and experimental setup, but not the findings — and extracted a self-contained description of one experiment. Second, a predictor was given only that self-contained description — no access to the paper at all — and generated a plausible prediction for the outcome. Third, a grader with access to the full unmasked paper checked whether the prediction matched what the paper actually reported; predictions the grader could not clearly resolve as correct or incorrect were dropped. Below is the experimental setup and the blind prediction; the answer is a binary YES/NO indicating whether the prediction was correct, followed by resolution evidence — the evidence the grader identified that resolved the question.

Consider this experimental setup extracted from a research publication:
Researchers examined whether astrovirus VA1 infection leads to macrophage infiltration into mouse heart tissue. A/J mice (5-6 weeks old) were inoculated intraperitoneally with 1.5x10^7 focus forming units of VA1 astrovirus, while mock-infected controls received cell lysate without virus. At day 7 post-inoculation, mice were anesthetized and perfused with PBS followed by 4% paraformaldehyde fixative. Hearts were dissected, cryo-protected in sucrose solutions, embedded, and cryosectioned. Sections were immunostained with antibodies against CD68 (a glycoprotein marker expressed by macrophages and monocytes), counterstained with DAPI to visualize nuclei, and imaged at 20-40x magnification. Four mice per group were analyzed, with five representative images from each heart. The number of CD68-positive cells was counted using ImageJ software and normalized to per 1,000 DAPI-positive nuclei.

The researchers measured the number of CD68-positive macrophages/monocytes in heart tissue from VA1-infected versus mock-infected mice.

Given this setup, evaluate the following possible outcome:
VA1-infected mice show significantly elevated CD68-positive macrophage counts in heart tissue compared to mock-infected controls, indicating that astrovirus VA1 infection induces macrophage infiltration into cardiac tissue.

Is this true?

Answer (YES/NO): YES